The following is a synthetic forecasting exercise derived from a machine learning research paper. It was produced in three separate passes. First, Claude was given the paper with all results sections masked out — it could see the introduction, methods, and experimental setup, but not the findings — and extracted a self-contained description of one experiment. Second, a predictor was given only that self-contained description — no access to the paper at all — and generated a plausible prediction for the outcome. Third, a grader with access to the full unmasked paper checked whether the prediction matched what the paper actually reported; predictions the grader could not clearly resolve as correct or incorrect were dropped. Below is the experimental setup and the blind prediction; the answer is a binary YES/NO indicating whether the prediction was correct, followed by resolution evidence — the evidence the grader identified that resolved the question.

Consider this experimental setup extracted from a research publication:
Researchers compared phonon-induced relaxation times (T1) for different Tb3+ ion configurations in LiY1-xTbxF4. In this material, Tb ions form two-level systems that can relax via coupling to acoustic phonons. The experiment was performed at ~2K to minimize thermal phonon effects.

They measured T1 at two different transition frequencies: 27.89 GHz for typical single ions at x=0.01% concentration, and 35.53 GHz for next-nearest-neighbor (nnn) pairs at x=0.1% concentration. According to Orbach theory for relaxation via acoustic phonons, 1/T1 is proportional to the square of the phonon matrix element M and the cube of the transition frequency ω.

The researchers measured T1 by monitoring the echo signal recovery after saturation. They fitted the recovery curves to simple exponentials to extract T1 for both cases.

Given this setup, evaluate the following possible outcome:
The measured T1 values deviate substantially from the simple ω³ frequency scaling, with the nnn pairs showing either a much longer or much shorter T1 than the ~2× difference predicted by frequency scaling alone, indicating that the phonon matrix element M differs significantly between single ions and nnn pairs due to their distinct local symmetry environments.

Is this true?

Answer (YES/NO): NO